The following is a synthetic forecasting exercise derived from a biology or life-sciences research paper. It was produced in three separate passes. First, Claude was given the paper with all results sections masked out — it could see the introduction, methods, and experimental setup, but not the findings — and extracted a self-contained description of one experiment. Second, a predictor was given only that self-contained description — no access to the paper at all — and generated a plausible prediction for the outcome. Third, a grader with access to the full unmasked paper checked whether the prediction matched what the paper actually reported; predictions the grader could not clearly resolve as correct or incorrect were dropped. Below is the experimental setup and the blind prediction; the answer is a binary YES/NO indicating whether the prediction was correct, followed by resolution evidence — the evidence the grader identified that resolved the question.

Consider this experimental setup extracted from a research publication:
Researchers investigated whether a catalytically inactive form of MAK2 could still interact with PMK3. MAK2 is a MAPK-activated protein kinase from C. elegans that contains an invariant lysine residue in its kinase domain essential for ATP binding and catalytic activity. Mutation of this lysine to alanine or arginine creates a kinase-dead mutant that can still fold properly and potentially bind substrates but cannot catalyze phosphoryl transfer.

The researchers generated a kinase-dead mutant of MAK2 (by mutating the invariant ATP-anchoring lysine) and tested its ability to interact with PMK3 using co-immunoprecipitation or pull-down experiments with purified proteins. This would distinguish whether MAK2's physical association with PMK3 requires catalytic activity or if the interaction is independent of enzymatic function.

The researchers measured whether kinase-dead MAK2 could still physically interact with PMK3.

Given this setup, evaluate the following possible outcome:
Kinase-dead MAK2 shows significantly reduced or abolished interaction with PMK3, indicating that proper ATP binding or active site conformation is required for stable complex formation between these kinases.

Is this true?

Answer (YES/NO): NO